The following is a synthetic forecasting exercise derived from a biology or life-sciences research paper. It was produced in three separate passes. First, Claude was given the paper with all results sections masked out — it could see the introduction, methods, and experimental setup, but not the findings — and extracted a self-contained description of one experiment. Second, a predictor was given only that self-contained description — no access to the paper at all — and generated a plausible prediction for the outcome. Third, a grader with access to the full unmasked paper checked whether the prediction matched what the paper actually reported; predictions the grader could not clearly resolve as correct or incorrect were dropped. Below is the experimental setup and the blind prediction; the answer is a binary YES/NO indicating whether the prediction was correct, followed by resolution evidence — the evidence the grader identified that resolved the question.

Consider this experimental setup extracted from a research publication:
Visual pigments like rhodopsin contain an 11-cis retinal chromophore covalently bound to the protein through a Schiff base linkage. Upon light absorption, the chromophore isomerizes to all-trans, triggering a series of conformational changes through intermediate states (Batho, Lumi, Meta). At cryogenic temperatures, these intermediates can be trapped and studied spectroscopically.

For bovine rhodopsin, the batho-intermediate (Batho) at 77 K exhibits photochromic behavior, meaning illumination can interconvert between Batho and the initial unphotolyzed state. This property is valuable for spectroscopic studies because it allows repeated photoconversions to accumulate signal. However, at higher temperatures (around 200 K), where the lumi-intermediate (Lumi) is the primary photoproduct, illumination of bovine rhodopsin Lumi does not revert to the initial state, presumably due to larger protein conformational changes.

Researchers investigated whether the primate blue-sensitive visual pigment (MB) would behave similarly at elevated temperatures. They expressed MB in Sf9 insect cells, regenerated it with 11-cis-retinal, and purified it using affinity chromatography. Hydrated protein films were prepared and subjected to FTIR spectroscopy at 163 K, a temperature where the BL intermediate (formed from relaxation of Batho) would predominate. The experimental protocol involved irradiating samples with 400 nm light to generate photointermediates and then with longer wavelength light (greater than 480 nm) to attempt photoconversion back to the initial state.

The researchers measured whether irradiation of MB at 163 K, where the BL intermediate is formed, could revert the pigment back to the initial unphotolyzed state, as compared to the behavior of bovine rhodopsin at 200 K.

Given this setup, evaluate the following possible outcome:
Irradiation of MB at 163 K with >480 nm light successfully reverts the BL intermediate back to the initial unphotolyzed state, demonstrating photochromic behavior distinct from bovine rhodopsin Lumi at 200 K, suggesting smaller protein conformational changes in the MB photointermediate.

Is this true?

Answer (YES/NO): YES